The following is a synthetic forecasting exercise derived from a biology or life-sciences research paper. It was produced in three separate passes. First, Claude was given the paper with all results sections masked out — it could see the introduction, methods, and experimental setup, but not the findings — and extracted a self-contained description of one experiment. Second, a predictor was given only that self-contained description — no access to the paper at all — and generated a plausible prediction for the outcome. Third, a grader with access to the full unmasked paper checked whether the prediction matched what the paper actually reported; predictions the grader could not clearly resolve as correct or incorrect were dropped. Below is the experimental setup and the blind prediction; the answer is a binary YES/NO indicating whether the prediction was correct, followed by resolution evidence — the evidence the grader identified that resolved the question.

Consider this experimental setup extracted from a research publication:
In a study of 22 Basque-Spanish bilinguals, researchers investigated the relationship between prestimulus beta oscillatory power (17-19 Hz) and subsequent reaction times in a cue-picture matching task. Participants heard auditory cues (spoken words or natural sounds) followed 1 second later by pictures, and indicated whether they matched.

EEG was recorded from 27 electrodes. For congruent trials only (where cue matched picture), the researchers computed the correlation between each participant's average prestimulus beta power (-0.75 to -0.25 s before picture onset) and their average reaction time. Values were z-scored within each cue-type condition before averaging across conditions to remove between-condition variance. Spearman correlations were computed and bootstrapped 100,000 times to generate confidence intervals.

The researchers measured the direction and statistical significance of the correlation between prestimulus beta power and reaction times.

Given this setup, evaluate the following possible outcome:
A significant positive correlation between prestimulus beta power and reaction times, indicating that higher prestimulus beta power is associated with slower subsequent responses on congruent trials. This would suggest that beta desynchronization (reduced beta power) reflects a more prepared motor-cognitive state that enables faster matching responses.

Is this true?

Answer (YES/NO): YES